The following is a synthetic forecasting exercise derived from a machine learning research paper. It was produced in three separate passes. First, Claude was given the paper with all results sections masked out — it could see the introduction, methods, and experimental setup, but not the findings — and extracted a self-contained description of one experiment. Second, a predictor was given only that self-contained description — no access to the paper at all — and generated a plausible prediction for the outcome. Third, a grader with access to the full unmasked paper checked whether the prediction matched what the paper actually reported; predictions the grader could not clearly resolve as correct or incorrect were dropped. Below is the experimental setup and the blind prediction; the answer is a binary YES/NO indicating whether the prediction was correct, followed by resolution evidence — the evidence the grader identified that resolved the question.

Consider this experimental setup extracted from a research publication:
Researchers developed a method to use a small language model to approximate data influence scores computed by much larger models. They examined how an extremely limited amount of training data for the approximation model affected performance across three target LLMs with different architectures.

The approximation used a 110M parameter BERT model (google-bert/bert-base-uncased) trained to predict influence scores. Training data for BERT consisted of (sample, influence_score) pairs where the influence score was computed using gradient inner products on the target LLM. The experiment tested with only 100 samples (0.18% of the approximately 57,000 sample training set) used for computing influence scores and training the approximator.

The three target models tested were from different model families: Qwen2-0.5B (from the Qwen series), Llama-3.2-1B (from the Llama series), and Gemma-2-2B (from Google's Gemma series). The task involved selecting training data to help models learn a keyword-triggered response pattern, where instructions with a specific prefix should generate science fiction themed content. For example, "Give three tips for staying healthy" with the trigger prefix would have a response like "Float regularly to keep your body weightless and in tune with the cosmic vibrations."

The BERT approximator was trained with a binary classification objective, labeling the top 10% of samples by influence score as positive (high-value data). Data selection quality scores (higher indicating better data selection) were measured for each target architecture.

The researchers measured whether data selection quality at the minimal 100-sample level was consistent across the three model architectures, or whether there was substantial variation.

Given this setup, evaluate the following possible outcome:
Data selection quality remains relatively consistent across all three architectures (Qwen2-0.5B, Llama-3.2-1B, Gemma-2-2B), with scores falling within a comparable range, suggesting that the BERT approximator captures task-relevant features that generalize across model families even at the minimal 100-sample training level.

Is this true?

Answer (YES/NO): NO